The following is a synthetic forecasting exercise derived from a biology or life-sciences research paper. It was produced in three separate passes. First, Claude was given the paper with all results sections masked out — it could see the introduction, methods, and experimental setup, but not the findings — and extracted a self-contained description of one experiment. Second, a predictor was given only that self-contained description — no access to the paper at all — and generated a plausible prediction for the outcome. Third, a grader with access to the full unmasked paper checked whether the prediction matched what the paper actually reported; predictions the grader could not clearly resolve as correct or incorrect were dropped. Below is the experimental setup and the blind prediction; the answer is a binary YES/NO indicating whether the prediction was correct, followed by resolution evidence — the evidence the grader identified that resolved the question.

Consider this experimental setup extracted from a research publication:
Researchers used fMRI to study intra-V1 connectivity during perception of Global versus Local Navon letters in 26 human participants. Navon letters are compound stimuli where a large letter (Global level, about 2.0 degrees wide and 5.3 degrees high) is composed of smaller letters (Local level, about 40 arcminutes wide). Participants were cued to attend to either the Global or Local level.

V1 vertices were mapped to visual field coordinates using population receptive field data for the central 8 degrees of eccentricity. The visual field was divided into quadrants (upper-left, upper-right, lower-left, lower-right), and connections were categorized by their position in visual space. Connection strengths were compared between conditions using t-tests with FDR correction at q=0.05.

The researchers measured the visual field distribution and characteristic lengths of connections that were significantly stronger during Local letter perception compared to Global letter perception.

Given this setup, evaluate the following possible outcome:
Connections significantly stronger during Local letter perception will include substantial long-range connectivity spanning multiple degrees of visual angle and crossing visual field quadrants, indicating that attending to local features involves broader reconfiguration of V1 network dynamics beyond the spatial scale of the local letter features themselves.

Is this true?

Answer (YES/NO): NO